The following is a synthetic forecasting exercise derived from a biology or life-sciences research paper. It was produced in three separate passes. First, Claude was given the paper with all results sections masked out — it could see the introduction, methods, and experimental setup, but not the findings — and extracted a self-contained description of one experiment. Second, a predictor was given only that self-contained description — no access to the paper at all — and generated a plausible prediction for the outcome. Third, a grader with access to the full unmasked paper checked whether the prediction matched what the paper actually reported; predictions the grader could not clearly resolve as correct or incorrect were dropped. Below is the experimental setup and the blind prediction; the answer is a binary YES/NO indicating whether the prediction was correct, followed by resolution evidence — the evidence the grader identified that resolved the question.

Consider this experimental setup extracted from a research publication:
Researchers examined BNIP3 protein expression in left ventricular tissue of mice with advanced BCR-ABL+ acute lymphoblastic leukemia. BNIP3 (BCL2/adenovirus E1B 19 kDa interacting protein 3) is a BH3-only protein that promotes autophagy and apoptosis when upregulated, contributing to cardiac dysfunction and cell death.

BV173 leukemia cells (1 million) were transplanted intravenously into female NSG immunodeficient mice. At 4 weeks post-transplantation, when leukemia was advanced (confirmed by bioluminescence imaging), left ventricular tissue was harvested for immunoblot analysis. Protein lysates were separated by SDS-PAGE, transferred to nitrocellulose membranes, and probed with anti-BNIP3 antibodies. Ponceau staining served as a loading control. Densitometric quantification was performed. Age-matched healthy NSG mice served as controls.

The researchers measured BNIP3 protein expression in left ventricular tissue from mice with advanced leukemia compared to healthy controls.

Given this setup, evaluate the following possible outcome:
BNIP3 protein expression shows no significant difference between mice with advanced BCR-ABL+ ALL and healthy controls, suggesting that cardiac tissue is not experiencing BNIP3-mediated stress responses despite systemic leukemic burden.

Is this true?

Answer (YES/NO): NO